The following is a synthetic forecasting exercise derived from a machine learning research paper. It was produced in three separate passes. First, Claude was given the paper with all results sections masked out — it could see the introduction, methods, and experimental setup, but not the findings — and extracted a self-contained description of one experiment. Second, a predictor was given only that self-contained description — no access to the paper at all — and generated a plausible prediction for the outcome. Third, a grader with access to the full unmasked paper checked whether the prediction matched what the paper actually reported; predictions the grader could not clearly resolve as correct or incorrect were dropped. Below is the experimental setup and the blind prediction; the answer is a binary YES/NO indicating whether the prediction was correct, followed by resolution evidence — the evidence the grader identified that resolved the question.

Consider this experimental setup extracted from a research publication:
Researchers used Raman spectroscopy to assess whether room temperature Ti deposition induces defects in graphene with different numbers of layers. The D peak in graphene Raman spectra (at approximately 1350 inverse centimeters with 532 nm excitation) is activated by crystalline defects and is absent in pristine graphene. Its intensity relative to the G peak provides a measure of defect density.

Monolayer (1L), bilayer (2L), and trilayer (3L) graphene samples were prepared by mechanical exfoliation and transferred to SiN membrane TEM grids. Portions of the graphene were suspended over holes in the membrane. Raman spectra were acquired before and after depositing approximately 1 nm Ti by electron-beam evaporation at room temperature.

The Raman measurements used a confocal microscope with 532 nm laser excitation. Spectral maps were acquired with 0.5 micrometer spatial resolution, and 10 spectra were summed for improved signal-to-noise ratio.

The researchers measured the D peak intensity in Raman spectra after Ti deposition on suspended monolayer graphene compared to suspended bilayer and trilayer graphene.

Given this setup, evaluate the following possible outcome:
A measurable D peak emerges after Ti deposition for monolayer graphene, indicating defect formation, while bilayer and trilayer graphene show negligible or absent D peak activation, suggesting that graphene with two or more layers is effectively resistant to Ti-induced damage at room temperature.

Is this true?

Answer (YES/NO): YES